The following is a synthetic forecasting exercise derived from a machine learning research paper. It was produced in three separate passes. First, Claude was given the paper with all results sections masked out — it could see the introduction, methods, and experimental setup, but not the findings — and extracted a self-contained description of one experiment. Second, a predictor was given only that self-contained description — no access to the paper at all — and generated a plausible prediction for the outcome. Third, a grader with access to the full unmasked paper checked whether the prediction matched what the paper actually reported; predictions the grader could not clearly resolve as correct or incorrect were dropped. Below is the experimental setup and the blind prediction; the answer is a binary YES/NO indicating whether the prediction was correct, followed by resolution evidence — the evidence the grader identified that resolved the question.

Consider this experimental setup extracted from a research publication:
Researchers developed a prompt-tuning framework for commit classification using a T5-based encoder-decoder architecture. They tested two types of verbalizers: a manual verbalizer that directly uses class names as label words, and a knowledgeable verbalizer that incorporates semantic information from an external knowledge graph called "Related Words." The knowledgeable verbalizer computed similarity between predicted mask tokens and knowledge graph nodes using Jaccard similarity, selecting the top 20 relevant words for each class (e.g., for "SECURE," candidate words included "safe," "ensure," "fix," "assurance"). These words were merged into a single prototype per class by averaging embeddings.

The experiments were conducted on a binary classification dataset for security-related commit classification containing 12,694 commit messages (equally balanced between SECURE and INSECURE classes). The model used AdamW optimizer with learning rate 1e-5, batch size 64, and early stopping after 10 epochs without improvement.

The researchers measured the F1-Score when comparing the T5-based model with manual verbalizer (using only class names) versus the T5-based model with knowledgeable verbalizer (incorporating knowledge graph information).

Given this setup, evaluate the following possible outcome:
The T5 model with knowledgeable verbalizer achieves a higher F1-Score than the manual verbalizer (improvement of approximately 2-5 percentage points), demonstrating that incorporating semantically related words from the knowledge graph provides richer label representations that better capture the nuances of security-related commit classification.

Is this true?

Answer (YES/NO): NO